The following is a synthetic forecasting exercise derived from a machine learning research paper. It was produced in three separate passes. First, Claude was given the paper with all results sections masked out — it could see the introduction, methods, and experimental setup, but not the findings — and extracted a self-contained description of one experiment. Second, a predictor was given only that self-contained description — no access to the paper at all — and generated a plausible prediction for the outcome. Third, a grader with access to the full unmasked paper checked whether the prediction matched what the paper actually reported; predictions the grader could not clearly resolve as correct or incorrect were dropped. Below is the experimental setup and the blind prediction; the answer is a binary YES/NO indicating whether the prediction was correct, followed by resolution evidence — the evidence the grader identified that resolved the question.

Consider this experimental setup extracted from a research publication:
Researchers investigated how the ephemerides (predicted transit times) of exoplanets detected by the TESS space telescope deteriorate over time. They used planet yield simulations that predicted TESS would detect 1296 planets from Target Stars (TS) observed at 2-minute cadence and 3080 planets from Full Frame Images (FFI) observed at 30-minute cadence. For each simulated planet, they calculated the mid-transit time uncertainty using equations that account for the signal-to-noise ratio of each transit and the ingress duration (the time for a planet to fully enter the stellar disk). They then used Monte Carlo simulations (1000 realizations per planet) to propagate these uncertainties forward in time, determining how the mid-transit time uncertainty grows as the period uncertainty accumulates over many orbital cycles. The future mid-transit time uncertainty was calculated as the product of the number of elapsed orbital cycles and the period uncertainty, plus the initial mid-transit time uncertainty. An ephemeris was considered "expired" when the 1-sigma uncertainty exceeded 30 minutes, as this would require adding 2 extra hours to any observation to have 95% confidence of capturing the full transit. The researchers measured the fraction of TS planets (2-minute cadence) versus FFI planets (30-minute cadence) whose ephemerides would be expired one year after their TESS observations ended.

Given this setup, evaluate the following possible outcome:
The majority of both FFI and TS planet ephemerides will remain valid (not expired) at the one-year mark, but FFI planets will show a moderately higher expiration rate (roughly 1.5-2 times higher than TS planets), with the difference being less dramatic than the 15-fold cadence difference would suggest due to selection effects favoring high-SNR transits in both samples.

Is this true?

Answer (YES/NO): NO